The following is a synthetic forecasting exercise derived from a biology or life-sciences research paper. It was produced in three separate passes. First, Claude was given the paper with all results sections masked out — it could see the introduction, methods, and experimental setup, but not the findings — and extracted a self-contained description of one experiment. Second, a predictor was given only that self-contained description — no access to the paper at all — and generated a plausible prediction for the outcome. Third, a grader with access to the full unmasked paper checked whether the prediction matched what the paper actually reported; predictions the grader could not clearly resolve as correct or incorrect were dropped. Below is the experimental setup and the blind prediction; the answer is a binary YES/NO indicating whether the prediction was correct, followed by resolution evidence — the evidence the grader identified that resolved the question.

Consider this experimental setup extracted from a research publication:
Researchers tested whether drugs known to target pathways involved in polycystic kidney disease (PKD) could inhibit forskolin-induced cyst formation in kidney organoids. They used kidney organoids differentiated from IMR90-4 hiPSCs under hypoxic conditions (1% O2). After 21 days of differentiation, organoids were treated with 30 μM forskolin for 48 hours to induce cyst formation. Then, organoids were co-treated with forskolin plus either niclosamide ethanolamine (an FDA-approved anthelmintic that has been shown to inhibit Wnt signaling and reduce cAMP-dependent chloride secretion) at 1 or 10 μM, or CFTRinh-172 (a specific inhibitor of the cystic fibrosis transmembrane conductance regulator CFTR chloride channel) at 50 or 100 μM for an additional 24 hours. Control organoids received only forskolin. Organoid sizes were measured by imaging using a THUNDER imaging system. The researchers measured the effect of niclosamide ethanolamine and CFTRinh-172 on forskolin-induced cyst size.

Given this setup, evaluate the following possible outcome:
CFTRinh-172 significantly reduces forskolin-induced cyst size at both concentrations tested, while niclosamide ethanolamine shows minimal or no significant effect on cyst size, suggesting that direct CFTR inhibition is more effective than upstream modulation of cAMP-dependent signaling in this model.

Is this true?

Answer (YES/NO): NO